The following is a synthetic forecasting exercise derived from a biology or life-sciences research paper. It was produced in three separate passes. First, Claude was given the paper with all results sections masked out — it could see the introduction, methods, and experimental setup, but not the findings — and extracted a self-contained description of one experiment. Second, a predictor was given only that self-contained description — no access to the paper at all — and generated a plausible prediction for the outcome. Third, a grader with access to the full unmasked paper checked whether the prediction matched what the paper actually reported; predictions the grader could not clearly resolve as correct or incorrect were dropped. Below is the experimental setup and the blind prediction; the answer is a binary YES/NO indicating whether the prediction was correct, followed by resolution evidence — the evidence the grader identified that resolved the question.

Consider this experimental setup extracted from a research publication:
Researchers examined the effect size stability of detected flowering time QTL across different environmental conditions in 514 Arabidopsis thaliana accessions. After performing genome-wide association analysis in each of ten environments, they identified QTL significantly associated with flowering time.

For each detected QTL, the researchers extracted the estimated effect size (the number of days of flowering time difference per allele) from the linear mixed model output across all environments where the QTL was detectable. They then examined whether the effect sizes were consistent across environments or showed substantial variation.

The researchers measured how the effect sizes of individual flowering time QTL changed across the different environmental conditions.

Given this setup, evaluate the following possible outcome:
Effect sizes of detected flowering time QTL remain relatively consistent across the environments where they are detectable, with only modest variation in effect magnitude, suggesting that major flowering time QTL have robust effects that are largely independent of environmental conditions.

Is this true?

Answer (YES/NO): NO